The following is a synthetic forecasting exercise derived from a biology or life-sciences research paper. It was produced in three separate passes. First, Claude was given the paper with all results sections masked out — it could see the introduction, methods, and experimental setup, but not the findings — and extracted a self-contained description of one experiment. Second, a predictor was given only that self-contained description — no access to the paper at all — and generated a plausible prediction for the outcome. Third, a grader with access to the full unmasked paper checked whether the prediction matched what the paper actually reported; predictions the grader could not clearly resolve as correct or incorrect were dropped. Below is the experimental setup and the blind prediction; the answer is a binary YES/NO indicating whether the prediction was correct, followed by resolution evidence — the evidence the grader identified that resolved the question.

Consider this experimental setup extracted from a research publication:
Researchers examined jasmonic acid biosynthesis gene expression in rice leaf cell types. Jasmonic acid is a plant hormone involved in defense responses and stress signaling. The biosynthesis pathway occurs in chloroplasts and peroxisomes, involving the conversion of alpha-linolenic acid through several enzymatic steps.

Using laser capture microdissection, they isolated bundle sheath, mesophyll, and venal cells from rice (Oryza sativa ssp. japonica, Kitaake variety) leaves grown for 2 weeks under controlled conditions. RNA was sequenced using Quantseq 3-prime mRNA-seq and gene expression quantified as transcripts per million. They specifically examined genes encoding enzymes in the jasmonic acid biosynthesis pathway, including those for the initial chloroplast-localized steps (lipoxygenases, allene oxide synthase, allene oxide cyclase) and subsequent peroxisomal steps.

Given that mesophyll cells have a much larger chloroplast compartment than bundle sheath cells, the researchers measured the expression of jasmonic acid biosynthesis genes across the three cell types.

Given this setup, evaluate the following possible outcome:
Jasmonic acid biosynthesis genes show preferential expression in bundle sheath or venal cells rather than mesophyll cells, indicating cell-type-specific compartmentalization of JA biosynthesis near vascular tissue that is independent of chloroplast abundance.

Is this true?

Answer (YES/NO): YES